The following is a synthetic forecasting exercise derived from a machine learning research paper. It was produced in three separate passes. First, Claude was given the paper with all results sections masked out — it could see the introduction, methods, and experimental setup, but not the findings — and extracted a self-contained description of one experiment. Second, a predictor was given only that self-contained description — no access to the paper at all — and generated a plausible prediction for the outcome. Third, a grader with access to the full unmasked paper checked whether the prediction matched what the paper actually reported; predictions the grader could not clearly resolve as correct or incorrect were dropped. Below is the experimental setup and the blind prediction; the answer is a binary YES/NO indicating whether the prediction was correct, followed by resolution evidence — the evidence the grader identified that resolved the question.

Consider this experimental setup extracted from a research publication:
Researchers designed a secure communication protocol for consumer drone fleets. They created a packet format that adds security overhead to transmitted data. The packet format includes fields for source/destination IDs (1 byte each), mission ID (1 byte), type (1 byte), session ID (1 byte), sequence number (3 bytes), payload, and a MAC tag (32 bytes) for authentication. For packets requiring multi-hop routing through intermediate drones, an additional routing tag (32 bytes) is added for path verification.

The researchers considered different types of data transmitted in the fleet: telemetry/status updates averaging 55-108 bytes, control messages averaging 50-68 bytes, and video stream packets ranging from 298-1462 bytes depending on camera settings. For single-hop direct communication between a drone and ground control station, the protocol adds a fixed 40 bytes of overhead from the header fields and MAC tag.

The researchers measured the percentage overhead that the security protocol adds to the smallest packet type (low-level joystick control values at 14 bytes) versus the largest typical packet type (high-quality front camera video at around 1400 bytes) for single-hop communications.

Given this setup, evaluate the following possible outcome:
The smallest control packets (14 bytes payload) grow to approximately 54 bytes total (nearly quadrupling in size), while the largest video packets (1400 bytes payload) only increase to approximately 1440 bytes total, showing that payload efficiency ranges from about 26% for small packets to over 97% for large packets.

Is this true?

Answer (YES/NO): YES